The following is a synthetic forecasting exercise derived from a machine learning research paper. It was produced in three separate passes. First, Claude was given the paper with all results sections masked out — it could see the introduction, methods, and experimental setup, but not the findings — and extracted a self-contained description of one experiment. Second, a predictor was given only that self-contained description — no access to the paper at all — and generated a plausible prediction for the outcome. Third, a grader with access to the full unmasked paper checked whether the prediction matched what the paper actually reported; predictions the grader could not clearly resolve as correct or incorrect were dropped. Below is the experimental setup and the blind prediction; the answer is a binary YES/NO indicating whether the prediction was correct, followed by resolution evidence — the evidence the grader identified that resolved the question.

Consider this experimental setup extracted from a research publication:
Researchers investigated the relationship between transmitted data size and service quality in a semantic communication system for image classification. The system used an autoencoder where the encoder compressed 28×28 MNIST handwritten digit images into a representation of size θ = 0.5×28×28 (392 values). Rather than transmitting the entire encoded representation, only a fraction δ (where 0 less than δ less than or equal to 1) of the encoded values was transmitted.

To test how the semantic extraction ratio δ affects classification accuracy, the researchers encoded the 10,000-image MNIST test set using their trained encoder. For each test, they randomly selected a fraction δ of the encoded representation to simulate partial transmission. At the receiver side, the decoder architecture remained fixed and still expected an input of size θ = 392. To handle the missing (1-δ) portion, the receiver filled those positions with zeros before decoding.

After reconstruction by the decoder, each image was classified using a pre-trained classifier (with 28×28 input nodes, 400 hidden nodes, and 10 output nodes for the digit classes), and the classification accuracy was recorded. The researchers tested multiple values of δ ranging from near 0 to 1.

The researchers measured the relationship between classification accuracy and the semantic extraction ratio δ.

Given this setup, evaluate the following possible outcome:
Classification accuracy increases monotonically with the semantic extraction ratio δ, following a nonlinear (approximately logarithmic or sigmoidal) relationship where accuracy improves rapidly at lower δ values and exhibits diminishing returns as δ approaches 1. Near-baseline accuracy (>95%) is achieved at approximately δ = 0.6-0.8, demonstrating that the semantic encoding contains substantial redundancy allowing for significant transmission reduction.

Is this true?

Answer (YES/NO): NO